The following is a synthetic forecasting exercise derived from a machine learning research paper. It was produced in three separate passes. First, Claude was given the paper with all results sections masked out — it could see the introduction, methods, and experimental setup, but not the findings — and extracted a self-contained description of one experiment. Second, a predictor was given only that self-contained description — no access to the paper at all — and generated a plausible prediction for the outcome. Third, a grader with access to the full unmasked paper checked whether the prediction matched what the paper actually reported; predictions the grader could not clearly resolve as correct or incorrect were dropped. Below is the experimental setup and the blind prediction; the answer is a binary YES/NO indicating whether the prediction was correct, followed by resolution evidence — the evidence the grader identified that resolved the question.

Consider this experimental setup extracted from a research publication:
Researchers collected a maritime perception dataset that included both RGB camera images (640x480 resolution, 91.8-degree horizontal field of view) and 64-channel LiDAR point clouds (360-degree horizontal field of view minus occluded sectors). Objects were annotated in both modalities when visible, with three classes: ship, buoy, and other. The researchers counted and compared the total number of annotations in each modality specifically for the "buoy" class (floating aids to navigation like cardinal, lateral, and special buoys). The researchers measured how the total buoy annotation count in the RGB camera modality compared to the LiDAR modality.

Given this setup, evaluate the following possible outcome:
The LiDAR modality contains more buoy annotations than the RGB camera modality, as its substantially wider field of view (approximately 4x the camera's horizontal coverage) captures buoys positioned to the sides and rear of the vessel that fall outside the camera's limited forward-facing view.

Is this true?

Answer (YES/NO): YES